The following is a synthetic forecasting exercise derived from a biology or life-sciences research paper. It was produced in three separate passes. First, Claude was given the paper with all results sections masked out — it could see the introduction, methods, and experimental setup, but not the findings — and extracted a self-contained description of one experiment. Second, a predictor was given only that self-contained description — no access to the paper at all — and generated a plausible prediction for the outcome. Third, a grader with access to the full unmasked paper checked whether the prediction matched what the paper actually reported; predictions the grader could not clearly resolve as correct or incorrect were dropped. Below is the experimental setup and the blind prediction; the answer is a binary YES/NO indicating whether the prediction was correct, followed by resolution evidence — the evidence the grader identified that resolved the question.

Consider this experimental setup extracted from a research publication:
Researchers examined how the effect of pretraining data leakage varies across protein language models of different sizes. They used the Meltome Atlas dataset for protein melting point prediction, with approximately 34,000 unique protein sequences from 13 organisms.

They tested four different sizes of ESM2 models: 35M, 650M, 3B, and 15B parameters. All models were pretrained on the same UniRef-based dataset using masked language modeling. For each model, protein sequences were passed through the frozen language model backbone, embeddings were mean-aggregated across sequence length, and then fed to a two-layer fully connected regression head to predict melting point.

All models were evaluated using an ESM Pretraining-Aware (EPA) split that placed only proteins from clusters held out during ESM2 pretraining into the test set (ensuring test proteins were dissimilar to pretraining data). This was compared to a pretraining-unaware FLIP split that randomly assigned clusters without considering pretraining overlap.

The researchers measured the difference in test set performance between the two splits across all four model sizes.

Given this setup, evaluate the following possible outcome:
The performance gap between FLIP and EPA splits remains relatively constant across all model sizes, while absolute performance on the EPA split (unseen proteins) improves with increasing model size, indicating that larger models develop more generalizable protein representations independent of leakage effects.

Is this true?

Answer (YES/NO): NO